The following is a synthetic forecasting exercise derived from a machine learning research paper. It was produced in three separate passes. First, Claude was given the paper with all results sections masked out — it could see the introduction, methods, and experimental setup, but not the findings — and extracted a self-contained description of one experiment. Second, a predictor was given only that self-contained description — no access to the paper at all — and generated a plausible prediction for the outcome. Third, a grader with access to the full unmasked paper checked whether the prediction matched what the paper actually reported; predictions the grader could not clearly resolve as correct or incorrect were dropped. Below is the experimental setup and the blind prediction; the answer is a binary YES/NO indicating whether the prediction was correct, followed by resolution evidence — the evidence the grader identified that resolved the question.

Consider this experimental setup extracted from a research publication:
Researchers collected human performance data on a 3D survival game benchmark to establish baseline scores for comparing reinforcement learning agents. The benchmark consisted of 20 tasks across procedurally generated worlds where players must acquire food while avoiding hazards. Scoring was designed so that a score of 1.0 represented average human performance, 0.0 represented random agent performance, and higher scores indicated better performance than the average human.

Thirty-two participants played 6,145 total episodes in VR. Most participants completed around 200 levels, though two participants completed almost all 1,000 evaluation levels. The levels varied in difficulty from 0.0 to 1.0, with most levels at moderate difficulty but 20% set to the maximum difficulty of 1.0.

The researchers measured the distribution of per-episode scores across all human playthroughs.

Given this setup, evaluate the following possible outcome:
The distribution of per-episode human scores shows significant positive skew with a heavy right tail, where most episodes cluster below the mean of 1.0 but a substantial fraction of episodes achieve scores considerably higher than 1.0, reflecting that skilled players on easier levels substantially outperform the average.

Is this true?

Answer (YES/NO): NO